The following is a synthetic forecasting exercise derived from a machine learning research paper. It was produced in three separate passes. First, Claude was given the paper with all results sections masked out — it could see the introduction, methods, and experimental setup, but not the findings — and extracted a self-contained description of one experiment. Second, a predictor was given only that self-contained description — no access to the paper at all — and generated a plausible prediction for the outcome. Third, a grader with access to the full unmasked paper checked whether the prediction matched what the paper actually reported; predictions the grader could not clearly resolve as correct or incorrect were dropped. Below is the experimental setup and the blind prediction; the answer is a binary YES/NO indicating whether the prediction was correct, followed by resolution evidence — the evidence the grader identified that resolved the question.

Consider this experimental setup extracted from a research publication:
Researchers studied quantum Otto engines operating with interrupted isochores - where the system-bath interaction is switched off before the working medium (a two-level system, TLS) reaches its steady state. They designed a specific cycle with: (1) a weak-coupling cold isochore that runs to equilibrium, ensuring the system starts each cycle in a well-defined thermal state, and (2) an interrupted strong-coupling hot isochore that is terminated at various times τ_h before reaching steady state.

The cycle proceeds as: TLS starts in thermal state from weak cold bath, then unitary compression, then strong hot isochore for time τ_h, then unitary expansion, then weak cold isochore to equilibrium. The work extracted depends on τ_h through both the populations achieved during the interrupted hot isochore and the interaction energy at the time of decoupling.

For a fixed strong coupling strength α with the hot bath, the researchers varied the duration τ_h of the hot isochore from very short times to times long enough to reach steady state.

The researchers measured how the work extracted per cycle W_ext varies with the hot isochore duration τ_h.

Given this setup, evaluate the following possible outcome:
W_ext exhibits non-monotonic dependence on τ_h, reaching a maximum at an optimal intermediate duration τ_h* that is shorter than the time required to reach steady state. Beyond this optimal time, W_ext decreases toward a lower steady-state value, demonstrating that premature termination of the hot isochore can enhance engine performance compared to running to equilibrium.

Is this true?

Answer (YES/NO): YES